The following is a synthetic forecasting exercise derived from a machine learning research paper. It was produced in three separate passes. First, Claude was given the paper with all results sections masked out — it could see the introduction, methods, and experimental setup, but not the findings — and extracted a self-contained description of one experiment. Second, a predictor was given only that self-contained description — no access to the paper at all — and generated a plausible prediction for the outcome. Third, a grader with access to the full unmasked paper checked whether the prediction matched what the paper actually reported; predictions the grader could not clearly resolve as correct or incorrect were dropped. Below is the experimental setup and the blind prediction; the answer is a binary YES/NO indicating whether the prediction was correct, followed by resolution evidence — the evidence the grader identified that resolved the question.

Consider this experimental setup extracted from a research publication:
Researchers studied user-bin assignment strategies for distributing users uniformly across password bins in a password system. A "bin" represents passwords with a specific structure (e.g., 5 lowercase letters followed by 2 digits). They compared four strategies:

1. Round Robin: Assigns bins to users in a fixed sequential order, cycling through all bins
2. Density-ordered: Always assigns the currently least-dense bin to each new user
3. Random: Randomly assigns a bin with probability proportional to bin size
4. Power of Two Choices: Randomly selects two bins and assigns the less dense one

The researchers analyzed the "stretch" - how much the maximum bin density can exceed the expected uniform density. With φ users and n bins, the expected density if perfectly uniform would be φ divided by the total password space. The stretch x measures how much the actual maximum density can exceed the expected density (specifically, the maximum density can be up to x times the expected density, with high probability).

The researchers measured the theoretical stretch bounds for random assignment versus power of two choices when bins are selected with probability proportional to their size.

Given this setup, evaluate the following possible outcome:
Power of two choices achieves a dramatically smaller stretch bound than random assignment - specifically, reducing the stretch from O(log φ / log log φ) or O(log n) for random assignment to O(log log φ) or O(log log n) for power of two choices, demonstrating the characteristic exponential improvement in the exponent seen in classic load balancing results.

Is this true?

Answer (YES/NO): YES